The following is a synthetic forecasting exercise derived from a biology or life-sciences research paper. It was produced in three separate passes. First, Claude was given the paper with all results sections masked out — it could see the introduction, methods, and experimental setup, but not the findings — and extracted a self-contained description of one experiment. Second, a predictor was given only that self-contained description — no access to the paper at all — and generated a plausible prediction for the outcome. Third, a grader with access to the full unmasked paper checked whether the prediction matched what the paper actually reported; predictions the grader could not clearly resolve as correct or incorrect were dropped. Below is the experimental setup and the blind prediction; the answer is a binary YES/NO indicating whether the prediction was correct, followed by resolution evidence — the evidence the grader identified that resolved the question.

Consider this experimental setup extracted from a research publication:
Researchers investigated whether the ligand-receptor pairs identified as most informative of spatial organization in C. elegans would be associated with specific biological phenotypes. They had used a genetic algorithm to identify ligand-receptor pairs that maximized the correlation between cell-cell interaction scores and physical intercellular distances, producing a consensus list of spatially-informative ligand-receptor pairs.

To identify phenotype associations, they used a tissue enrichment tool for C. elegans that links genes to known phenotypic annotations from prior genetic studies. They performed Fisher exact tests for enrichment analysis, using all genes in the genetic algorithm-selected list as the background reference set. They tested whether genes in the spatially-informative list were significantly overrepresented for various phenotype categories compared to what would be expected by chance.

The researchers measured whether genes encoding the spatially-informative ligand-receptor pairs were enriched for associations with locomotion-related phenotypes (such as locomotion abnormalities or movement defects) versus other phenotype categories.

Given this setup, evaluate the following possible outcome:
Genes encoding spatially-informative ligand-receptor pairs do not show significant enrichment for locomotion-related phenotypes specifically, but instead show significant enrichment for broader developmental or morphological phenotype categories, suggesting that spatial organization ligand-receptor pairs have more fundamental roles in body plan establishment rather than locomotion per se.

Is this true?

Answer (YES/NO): YES